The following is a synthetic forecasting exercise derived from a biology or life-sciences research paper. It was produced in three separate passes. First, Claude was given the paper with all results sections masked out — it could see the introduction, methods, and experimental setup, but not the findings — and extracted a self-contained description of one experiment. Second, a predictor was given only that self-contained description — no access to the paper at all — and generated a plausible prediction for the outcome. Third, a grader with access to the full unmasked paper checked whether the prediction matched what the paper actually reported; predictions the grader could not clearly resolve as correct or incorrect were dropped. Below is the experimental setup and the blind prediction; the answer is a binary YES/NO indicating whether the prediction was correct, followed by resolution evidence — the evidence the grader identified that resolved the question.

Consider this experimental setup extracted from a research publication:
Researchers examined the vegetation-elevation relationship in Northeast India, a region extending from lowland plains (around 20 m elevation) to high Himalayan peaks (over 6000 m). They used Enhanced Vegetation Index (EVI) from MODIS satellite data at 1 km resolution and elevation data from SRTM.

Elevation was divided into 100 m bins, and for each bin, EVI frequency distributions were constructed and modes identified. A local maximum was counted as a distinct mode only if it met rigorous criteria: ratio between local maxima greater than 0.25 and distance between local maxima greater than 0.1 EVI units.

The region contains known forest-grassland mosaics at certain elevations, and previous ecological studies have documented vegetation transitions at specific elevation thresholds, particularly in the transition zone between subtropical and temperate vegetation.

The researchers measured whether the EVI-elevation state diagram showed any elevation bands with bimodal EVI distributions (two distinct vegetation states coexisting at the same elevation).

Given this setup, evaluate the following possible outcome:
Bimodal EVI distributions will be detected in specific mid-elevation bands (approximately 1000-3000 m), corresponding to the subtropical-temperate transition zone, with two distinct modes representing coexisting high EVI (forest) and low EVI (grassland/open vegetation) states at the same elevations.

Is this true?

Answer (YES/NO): NO